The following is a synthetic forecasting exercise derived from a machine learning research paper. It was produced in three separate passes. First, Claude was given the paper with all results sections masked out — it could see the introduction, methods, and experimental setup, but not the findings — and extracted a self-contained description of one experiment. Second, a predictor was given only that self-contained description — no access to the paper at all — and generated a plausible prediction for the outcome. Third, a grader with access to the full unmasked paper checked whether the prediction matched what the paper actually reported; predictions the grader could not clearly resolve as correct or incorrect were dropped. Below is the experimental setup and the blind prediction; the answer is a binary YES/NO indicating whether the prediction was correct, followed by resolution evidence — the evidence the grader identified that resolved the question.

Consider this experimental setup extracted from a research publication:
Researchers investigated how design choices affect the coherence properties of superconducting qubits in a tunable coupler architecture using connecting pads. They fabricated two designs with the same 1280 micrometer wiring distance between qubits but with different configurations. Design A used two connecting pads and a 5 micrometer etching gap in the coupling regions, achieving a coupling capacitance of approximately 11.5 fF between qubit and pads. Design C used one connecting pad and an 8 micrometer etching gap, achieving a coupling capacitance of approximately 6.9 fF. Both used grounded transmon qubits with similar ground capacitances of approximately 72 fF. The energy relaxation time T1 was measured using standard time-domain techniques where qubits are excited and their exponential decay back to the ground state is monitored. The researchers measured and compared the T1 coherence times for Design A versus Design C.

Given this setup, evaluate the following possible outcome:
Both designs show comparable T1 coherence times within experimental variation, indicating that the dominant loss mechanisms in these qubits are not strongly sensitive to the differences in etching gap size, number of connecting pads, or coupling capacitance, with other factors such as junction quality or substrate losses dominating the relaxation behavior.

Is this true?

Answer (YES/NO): NO